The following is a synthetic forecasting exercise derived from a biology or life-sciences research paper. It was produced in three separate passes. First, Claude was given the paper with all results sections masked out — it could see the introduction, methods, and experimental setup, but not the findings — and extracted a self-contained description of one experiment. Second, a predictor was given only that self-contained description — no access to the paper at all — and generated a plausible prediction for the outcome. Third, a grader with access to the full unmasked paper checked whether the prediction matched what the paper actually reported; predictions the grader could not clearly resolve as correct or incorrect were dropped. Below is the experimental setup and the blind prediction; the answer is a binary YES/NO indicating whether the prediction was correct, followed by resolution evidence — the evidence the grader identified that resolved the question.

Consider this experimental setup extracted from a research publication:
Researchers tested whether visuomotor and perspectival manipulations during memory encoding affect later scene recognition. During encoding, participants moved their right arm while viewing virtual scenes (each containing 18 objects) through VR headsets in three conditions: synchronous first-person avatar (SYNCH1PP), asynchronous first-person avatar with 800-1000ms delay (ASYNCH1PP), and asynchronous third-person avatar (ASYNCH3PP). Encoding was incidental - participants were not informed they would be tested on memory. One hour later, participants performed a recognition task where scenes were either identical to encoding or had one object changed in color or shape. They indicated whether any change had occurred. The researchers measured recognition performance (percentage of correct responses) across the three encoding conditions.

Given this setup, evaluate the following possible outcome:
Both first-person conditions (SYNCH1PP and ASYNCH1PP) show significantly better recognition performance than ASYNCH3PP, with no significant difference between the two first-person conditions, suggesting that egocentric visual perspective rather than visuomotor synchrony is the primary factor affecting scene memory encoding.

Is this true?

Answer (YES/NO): NO